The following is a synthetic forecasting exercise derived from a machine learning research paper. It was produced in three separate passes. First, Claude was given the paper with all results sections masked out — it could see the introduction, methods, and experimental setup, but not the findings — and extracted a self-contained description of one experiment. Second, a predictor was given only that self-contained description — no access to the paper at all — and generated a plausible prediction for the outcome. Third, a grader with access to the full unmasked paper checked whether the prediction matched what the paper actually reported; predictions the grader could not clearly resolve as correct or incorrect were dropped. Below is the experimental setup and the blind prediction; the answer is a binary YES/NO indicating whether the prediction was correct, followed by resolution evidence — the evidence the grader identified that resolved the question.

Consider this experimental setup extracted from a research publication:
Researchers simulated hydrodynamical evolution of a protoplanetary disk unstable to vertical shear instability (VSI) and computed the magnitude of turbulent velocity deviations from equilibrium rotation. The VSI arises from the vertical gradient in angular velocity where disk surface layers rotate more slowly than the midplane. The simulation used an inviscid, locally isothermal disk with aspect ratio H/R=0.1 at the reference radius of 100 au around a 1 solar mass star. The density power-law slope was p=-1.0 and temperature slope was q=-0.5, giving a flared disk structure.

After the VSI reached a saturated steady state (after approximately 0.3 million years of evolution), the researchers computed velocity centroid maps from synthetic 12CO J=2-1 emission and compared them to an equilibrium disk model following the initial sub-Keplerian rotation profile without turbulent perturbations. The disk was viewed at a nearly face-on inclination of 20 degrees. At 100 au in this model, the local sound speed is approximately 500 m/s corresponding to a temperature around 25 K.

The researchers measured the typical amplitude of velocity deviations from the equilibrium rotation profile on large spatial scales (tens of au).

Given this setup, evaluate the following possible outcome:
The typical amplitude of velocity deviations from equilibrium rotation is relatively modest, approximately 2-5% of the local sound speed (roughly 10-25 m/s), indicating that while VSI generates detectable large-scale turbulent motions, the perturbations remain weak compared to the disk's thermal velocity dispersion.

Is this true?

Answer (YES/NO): NO